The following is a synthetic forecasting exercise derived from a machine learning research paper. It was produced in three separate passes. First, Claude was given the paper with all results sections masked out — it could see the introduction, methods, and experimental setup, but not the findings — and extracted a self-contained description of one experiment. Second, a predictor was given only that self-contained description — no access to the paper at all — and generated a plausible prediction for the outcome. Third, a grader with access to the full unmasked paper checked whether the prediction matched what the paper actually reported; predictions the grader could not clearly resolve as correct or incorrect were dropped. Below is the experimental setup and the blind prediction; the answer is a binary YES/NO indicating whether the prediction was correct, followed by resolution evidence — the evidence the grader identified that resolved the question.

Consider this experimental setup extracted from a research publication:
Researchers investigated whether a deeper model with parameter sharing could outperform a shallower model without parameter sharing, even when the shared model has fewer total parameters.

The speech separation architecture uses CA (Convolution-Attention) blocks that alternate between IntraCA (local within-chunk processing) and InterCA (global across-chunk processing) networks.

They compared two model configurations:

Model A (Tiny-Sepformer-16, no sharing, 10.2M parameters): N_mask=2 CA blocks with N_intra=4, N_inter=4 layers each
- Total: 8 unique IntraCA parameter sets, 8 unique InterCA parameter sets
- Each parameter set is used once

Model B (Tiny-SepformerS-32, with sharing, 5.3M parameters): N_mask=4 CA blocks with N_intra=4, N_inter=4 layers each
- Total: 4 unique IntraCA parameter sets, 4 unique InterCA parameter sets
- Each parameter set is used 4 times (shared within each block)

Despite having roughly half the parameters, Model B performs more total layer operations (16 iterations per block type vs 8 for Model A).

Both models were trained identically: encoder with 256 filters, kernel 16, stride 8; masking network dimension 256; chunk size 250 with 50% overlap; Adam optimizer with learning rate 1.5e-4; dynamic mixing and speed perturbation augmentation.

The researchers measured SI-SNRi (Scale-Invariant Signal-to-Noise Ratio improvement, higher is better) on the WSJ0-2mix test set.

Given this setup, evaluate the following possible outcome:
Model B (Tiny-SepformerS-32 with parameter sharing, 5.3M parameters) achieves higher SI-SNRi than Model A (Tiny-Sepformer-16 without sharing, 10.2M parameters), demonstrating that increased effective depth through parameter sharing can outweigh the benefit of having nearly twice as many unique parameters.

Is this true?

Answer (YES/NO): YES